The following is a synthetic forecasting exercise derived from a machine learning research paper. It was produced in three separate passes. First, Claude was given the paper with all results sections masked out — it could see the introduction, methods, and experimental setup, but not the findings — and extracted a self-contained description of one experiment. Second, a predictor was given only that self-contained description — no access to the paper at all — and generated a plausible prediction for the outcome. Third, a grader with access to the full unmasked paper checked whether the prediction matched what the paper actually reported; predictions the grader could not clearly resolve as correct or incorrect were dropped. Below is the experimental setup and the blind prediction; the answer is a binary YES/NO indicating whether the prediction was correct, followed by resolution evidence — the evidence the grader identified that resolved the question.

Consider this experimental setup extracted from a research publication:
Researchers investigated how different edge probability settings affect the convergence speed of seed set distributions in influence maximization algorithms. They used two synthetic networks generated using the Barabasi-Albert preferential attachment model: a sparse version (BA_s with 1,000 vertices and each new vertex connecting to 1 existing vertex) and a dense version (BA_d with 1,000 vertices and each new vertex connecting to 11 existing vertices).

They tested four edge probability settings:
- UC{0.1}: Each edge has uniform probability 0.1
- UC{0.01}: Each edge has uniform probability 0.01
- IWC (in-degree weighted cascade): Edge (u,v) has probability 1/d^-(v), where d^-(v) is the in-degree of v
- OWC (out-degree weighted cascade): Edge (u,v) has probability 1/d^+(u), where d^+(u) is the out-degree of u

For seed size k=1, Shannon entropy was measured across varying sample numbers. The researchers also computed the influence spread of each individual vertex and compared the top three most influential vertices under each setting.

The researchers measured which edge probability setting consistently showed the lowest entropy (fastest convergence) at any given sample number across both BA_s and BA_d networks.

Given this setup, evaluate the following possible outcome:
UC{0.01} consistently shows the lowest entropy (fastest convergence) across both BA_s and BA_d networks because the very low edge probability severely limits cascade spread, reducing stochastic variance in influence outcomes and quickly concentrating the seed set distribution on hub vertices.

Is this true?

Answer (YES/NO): NO